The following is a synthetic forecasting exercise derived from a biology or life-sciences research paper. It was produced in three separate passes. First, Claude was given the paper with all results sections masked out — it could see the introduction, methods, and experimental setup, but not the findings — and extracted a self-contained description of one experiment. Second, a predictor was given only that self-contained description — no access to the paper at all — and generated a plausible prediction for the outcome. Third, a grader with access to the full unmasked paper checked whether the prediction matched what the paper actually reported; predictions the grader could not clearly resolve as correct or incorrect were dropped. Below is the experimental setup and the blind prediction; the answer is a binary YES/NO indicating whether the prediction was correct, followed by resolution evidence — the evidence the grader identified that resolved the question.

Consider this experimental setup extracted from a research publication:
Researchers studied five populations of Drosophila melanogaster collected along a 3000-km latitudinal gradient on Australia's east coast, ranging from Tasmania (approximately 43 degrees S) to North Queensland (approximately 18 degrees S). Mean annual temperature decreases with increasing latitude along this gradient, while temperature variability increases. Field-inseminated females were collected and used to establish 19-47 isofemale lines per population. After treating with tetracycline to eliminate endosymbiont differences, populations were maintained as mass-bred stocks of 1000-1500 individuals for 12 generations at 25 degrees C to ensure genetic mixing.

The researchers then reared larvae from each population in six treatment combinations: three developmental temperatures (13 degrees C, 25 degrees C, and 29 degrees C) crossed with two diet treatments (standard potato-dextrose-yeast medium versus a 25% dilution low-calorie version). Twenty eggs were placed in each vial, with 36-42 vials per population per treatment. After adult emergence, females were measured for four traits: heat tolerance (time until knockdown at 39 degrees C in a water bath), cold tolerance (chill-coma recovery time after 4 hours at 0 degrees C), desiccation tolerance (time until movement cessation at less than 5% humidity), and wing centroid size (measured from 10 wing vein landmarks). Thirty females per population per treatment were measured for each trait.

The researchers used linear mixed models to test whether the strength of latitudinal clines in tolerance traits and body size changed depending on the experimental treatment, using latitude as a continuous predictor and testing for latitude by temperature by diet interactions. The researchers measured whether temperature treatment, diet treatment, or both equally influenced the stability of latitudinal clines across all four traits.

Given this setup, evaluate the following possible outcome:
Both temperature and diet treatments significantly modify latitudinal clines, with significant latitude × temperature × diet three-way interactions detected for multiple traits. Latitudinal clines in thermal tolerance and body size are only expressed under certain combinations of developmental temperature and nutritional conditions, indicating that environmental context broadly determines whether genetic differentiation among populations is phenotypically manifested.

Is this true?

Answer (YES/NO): NO